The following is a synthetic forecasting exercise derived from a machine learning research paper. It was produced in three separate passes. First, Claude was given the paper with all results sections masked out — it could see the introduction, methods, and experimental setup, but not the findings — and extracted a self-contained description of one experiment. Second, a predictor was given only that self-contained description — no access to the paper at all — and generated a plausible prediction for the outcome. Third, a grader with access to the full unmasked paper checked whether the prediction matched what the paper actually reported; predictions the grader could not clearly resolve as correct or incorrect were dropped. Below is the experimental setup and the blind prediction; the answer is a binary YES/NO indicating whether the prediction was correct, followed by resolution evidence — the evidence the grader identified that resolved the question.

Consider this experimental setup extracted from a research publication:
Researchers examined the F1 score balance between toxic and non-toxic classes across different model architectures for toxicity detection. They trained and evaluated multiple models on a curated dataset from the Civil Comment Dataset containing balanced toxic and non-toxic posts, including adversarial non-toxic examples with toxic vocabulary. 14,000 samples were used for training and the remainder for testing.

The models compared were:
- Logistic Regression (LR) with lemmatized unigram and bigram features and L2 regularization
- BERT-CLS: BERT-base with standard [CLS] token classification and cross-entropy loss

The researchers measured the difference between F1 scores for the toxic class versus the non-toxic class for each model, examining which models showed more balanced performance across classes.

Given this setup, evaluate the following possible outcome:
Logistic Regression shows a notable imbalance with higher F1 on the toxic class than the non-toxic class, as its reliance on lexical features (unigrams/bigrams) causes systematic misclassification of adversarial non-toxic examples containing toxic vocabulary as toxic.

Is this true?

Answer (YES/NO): NO